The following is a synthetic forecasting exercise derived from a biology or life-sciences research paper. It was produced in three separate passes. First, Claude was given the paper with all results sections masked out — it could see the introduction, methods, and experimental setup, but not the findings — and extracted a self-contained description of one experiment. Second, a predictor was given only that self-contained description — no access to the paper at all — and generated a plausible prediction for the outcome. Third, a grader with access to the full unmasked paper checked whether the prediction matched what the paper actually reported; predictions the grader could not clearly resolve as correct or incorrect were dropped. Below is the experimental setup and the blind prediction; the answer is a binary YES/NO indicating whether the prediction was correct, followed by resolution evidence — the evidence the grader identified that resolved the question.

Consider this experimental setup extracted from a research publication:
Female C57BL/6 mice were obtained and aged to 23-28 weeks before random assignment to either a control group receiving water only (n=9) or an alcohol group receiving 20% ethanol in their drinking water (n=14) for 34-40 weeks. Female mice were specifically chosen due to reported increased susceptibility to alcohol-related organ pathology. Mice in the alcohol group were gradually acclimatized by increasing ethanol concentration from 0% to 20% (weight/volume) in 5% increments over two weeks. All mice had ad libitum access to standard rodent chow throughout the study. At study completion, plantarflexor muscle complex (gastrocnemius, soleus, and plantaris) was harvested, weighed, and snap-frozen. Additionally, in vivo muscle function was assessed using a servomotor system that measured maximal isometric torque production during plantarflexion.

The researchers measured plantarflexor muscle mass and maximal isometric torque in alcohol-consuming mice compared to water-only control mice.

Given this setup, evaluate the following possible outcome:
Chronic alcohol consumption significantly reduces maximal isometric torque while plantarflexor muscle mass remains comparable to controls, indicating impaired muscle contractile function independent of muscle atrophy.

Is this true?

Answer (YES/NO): NO